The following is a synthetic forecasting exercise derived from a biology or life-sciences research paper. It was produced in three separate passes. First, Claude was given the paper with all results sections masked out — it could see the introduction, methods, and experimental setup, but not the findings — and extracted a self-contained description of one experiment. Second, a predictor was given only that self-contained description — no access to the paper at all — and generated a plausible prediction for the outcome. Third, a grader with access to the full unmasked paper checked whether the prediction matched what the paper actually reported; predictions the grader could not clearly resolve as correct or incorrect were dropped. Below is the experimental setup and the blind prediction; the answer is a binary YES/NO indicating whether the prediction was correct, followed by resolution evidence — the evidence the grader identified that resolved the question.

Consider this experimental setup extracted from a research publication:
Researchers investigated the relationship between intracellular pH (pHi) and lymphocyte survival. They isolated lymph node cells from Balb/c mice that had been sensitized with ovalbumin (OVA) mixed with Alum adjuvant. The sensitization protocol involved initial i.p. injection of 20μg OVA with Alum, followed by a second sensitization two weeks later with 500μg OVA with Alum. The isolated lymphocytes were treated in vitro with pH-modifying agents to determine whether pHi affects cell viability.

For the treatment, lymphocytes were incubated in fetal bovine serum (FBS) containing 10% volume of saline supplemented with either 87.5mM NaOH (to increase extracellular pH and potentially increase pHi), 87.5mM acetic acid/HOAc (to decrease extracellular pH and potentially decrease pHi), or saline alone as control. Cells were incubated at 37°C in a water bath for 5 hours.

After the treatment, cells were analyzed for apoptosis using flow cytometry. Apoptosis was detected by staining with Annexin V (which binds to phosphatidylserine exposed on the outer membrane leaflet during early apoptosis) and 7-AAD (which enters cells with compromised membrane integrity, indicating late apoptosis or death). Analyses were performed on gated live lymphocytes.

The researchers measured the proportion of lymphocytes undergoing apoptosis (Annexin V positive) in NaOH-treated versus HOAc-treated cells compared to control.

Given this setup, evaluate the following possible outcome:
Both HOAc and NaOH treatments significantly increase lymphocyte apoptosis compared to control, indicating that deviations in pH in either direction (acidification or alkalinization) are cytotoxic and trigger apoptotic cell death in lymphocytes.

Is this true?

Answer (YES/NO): NO